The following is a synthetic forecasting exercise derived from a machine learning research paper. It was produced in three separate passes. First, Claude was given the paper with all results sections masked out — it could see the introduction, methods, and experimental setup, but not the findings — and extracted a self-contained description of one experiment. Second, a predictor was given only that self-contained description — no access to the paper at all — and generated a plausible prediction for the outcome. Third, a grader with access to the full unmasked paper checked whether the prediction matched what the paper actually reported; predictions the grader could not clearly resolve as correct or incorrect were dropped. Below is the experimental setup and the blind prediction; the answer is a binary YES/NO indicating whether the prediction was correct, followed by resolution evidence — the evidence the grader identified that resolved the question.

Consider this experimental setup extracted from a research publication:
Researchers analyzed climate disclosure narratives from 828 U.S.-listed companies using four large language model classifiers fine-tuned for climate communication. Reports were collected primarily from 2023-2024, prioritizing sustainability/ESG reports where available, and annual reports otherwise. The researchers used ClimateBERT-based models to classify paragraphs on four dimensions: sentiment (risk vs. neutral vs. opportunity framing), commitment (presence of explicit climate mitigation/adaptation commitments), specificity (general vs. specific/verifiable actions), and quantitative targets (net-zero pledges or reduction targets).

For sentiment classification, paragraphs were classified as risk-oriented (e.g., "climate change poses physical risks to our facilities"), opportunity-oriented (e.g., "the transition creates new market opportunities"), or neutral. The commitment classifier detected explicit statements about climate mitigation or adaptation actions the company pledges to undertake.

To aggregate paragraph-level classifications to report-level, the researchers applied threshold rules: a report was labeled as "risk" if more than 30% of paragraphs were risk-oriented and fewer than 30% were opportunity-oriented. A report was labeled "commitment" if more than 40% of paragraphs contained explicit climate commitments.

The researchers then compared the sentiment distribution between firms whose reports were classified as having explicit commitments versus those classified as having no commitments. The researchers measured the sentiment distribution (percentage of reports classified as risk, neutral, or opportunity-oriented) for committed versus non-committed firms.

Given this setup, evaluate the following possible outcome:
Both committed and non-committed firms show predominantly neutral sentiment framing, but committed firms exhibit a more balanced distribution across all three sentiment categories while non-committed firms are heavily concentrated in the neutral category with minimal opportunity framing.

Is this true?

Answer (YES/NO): NO